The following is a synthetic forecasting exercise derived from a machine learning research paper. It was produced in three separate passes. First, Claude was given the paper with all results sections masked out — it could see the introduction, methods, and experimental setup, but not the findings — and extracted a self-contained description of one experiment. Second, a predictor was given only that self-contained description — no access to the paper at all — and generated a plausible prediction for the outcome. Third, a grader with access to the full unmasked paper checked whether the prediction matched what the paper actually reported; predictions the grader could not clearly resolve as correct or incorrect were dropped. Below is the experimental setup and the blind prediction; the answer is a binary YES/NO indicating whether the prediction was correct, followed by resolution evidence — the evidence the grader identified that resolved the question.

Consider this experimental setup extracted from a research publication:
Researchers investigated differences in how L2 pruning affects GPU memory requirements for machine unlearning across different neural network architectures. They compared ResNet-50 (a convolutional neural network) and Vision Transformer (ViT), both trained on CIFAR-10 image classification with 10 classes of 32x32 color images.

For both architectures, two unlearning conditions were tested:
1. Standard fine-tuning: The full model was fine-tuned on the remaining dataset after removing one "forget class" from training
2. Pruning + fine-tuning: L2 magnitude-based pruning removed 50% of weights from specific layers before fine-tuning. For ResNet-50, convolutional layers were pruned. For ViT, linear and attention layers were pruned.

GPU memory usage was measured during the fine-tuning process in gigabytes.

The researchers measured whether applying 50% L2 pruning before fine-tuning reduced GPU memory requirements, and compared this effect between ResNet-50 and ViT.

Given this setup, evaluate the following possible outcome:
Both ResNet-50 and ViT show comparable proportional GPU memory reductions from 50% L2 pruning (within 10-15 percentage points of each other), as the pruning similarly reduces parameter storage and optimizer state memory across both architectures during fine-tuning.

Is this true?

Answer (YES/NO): NO